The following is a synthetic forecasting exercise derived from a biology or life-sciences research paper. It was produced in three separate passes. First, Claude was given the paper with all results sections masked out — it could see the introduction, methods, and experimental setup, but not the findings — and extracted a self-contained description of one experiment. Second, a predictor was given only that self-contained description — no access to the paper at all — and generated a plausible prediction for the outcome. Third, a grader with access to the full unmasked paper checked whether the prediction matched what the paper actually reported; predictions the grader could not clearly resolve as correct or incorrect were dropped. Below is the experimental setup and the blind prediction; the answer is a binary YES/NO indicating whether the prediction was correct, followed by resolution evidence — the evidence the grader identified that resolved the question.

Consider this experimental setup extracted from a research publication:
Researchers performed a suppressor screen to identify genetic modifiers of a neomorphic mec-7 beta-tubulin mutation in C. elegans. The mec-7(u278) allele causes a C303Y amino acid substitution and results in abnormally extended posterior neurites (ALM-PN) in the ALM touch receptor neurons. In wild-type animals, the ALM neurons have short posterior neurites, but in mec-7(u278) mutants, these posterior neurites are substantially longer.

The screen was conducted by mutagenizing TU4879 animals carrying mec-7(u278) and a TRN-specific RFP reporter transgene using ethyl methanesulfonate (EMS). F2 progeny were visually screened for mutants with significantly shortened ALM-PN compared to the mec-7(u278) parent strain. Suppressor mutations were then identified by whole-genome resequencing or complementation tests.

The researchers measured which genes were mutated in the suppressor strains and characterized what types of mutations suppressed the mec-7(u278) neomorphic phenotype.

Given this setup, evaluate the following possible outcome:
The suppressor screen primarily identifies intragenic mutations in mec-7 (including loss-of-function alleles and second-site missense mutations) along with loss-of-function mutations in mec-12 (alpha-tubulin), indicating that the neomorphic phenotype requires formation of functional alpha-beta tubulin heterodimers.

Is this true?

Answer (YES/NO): NO